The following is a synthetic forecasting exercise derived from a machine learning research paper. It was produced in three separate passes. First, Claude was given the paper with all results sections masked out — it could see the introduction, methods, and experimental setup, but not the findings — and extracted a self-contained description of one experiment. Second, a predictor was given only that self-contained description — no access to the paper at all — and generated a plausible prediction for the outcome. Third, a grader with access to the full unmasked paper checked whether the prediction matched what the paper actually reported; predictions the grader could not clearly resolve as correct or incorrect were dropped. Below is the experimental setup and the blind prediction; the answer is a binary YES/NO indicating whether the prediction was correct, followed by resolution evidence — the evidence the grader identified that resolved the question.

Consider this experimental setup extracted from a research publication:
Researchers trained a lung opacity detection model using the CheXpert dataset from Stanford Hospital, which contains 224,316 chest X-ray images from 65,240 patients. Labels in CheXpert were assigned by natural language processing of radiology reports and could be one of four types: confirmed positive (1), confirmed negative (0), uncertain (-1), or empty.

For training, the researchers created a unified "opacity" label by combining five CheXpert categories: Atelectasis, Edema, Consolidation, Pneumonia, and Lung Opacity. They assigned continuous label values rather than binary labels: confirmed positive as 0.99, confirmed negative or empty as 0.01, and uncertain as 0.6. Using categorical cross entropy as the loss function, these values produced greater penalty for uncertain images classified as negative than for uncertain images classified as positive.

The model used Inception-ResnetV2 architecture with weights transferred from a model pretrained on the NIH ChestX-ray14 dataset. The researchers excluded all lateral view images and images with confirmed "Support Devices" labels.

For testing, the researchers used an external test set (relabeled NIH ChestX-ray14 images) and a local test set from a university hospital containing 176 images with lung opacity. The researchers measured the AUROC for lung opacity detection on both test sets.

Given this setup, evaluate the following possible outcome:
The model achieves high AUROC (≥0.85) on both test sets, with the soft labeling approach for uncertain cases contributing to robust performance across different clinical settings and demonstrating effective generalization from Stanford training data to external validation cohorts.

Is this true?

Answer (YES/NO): NO